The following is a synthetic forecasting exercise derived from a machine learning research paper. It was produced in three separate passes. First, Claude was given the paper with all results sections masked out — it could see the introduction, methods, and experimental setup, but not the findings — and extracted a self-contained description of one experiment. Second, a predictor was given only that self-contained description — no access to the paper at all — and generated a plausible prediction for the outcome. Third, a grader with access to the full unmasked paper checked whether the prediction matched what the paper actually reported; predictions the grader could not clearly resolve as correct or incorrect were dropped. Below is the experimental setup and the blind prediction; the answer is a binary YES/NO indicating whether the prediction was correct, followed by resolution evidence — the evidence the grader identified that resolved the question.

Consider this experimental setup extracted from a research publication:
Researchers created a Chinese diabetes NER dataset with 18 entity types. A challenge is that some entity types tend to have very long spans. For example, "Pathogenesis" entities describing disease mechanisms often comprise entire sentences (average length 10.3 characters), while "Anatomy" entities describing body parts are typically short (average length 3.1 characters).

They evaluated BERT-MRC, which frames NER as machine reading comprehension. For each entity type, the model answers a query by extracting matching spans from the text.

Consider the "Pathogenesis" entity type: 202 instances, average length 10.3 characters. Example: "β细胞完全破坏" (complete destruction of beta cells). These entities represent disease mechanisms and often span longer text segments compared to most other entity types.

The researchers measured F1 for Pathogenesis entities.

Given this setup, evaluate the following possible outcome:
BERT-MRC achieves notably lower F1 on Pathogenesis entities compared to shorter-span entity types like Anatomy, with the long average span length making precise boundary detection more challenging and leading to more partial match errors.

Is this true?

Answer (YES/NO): YES